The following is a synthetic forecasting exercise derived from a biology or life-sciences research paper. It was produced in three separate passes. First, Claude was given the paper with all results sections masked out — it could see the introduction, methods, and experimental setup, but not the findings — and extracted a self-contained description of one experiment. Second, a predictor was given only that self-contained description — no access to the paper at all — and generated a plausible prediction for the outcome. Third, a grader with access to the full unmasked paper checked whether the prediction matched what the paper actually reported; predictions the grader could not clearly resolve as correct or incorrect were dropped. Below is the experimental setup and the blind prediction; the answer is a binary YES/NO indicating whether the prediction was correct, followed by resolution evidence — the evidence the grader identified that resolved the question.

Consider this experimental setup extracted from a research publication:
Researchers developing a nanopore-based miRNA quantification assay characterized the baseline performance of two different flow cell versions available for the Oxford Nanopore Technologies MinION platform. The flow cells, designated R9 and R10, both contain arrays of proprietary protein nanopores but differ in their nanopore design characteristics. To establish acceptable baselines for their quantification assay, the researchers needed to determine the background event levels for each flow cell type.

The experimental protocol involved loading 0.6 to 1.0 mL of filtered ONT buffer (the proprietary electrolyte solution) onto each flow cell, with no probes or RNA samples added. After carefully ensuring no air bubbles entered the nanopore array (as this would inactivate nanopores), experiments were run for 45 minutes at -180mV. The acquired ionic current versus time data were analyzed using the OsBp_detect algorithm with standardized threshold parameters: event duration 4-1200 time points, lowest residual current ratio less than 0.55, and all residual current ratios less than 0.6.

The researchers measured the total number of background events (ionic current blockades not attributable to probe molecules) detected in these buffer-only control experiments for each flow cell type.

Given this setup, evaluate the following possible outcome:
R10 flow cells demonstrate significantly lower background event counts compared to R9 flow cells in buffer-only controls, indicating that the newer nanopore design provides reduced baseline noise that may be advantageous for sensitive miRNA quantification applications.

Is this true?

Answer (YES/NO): NO